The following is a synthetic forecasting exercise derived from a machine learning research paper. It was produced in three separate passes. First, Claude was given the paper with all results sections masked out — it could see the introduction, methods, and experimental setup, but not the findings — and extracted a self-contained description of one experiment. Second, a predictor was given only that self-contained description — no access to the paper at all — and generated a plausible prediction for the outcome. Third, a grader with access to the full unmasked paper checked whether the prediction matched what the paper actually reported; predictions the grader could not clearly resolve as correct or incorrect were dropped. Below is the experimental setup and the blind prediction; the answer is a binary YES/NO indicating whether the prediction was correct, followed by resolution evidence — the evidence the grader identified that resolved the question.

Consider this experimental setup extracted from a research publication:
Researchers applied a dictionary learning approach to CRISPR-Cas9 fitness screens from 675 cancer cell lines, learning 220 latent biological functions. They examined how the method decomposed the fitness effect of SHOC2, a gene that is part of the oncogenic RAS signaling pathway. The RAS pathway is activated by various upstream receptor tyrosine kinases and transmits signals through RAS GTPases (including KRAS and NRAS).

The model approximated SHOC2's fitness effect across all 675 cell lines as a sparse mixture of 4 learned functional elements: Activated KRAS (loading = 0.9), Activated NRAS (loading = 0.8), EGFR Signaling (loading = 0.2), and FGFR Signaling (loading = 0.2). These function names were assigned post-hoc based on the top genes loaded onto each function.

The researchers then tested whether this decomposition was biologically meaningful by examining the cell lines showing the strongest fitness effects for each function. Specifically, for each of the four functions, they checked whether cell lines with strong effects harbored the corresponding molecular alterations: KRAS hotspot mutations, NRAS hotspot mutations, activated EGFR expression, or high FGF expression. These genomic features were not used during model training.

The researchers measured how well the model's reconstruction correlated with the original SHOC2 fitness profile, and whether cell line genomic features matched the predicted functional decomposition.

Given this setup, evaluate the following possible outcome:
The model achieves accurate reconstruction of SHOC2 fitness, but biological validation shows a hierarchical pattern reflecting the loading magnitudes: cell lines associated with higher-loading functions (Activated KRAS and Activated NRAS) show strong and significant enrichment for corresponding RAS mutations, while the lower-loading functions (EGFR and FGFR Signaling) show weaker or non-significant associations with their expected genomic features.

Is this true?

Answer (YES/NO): NO